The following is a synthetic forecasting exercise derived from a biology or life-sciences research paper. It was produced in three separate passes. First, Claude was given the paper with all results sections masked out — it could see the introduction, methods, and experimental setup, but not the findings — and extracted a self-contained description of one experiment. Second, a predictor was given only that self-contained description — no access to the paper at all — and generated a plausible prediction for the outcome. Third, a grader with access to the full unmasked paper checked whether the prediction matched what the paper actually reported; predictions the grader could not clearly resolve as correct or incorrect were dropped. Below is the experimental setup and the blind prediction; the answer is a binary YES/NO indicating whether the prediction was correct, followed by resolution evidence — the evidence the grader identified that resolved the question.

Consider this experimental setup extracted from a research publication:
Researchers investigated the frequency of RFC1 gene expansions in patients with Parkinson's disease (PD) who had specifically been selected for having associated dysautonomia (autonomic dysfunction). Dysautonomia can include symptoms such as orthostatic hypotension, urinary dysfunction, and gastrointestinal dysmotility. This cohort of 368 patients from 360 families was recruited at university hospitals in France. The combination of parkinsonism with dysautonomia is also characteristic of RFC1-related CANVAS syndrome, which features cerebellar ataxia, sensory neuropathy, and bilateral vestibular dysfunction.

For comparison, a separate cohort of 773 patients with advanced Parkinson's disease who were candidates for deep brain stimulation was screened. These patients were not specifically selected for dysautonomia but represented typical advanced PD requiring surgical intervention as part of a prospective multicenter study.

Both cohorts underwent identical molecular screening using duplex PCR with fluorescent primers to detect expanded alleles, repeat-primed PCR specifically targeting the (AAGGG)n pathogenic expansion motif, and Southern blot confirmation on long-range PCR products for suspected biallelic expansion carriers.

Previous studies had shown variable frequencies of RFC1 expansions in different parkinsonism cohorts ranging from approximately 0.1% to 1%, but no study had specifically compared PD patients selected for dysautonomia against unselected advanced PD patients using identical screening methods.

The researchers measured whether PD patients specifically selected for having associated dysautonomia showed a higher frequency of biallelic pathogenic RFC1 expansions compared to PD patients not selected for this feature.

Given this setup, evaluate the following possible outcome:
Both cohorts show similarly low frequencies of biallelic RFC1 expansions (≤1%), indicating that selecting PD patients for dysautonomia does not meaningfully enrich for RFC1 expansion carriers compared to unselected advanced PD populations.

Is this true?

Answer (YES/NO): YES